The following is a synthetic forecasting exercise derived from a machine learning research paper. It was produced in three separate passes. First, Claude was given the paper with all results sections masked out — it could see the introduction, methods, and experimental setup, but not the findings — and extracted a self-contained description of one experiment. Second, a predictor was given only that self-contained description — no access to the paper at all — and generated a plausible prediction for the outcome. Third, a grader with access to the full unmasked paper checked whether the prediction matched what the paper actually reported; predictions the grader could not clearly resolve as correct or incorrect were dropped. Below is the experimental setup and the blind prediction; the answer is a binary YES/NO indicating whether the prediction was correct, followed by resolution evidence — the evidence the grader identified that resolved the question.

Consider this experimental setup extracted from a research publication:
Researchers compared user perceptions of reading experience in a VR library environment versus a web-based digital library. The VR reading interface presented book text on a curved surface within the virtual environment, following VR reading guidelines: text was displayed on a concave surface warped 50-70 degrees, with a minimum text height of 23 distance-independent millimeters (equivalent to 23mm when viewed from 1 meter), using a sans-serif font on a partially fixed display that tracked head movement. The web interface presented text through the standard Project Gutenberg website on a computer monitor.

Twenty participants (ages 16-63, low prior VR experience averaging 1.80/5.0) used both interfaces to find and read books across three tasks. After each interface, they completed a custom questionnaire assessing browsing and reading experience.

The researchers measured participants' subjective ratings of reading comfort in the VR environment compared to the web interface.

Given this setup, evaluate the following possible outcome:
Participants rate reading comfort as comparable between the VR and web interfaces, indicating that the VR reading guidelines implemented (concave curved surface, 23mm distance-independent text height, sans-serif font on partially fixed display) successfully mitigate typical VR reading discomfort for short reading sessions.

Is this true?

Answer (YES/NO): YES